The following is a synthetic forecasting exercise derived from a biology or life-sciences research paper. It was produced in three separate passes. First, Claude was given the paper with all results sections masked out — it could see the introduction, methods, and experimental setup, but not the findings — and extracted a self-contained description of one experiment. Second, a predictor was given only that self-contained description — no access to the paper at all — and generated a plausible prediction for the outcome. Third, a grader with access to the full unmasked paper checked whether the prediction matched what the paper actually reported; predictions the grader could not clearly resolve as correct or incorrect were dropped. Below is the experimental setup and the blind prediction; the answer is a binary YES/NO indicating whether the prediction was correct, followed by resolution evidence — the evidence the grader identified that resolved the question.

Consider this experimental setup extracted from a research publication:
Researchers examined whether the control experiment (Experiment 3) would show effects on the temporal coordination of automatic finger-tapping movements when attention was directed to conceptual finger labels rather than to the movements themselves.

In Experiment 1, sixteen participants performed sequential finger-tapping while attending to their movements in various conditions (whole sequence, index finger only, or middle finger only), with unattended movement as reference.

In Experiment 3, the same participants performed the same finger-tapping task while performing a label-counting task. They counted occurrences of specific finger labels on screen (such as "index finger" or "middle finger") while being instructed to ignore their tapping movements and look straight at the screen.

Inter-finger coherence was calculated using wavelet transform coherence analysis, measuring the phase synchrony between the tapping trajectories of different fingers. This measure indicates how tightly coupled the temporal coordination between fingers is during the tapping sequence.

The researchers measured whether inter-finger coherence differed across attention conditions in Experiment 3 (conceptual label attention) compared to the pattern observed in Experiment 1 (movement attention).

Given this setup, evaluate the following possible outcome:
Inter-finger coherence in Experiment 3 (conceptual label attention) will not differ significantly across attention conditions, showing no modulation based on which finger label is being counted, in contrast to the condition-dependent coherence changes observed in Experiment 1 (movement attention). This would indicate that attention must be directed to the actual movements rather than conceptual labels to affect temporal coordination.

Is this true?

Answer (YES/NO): YES